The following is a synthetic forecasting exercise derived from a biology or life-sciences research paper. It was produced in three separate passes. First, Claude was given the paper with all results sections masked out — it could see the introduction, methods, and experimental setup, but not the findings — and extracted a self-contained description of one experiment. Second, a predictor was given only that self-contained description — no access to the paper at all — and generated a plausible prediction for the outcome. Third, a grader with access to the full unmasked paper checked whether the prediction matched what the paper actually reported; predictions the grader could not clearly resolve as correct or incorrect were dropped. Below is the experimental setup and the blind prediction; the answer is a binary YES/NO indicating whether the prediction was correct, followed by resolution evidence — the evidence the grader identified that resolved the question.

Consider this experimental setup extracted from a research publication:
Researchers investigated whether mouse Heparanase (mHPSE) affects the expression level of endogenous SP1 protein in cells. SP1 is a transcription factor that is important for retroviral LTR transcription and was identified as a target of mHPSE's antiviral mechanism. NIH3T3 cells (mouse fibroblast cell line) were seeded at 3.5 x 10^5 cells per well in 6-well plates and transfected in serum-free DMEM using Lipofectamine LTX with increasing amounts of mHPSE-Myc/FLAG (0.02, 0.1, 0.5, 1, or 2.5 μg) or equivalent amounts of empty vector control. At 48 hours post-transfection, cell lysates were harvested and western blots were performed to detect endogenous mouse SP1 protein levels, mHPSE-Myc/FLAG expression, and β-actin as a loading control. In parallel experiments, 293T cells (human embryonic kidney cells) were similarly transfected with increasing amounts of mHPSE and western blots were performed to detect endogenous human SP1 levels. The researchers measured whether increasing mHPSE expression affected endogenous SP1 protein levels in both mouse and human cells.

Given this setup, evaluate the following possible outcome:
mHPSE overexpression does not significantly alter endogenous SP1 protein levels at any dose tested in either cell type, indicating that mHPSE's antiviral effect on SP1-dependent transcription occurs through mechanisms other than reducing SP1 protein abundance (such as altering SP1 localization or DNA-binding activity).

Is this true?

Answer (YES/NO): YES